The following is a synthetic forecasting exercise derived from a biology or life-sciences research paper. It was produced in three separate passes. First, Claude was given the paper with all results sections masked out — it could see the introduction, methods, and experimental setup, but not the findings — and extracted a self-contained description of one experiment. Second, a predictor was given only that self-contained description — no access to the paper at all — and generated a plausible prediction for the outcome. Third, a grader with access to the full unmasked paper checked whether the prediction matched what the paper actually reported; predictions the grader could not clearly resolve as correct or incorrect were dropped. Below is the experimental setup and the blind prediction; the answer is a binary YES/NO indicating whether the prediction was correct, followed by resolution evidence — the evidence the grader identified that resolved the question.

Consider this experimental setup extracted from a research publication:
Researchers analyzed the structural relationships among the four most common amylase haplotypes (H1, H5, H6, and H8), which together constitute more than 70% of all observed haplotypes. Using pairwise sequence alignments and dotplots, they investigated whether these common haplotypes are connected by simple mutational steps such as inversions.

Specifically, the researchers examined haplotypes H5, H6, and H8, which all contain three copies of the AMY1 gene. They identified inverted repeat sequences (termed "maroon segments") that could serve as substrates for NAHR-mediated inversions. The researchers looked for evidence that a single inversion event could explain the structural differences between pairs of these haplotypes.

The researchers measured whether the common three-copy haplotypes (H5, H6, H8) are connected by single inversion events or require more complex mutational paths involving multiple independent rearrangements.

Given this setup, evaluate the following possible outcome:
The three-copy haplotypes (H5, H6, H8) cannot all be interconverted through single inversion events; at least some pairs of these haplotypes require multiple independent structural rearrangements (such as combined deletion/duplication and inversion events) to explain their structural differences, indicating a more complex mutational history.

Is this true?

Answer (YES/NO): NO